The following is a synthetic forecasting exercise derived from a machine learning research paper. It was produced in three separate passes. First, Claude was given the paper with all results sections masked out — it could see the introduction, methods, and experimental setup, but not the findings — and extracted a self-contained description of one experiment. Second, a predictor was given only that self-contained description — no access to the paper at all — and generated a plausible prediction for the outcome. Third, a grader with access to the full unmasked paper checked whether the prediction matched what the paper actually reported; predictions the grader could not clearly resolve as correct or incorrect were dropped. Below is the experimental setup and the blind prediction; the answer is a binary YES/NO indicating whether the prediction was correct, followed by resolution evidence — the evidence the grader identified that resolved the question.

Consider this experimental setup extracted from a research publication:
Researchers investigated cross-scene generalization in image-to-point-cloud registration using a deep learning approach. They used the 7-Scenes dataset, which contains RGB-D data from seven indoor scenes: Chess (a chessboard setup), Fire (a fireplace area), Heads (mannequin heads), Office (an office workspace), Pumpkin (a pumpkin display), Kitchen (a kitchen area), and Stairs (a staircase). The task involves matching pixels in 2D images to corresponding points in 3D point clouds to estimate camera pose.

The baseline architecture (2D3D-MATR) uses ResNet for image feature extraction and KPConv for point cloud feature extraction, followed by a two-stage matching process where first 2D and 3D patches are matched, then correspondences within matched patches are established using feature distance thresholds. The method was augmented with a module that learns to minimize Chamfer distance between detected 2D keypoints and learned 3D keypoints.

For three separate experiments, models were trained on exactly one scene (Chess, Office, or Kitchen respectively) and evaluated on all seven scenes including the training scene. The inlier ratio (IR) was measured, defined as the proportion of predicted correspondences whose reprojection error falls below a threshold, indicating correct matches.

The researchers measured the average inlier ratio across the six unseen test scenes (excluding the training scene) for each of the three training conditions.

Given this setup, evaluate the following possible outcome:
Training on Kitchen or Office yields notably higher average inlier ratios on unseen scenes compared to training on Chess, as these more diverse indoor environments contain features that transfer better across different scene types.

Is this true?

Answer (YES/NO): YES